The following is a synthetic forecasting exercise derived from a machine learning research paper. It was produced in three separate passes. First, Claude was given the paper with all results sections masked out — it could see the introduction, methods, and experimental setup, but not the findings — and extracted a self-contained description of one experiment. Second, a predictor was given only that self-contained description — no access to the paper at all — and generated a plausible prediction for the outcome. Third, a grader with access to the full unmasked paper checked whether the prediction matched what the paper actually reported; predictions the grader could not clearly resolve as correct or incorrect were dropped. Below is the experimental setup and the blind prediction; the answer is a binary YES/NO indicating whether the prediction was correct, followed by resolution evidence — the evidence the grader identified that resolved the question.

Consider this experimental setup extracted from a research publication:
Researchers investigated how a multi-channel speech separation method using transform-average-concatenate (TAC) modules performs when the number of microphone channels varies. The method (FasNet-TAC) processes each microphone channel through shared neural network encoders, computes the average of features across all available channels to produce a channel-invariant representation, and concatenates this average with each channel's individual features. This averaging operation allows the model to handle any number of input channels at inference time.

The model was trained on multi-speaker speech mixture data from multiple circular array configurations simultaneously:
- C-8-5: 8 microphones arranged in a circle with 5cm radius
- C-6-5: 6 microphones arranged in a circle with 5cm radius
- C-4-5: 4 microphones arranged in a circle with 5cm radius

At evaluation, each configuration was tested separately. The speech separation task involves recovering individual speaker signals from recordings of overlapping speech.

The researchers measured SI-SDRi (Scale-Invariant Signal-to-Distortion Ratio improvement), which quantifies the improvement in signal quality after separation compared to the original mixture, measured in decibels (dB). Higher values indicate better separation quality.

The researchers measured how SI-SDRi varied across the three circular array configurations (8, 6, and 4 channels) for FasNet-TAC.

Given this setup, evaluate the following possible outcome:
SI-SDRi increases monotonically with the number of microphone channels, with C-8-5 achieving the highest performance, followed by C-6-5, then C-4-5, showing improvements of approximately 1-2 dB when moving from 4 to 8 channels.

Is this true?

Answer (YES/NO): NO